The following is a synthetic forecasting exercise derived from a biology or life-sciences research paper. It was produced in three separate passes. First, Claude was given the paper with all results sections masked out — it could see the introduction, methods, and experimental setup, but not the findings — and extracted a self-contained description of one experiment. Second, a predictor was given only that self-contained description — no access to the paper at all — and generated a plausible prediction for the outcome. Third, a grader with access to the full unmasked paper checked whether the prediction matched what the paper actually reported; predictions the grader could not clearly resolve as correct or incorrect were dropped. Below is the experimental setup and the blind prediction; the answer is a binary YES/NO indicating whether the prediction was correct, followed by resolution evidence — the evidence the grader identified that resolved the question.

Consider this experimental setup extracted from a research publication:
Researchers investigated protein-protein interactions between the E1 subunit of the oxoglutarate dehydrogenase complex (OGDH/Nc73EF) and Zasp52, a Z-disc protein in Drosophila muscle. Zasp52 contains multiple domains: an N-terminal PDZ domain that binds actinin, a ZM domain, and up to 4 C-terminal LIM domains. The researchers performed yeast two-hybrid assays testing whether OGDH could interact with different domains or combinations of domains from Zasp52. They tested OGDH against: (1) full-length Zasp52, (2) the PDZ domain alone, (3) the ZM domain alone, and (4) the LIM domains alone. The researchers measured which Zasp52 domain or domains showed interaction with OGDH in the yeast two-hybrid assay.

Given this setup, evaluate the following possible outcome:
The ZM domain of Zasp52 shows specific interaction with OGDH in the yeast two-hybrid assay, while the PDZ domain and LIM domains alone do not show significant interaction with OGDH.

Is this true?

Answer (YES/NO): NO